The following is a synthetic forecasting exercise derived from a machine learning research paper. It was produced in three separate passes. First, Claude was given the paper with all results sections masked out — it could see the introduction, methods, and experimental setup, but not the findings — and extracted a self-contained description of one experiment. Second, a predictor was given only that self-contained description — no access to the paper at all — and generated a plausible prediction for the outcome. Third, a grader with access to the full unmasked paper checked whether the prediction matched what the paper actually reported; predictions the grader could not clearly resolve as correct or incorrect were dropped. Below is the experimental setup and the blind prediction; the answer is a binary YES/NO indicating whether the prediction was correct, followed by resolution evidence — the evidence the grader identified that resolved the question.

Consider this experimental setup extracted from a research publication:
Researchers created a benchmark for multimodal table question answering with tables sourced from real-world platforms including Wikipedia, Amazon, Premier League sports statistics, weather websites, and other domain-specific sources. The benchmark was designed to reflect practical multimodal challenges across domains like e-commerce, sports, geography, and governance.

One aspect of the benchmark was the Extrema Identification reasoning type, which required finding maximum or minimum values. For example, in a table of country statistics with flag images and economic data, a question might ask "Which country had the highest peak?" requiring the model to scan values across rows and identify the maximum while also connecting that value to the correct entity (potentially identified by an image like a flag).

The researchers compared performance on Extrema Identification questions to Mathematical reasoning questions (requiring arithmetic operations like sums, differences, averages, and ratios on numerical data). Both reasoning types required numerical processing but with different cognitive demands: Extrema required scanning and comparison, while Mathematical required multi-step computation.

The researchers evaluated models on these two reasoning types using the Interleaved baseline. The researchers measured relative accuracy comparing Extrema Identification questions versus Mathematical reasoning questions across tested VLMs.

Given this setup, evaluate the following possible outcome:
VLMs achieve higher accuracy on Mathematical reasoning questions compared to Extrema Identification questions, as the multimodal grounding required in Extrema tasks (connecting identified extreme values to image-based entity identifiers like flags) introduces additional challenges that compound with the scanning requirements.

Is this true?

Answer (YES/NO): NO